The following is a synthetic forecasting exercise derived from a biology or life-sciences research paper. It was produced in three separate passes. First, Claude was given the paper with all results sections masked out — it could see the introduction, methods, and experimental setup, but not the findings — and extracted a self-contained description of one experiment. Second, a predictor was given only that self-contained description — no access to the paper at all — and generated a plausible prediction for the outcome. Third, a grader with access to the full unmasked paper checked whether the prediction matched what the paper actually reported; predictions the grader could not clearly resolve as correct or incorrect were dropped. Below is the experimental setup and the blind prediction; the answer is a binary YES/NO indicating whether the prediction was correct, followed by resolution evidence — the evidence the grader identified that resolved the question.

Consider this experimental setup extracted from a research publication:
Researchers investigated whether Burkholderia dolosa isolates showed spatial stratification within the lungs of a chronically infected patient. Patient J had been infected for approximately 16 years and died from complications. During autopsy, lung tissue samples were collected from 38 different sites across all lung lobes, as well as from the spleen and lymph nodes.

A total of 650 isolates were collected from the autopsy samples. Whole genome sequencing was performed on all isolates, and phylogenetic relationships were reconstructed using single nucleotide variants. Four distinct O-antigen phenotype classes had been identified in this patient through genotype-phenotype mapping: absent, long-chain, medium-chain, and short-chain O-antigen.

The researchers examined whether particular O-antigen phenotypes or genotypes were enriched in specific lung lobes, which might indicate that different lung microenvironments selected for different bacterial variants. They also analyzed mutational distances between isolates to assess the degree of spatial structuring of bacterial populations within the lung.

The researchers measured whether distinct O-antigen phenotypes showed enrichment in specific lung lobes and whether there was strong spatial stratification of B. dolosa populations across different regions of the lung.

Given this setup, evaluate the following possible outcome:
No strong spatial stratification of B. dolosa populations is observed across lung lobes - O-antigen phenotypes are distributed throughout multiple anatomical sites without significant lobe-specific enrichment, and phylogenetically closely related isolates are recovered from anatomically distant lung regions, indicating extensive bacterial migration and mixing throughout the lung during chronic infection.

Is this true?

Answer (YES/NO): YES